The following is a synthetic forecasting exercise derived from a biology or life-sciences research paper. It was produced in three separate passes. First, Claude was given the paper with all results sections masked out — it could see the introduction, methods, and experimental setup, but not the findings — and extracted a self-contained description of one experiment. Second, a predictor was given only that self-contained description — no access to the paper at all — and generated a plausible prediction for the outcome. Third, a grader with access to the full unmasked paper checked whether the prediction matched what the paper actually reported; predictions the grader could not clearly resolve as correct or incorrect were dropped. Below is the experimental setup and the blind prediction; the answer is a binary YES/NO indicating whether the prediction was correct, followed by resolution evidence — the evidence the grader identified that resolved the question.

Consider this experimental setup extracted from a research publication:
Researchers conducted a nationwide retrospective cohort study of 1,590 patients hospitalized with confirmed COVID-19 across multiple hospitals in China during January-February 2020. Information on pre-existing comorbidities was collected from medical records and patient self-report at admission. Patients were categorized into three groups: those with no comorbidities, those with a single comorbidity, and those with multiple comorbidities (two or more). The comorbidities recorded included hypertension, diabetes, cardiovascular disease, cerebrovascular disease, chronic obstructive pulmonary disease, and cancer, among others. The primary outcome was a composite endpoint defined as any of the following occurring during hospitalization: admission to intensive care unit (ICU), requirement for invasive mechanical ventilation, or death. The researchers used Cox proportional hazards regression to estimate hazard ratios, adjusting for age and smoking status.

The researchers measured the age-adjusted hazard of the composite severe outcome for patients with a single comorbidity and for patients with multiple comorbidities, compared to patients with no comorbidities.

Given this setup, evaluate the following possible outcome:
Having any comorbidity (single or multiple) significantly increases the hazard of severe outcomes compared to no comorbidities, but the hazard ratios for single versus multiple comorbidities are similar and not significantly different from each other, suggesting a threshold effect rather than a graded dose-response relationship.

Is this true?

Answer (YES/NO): NO